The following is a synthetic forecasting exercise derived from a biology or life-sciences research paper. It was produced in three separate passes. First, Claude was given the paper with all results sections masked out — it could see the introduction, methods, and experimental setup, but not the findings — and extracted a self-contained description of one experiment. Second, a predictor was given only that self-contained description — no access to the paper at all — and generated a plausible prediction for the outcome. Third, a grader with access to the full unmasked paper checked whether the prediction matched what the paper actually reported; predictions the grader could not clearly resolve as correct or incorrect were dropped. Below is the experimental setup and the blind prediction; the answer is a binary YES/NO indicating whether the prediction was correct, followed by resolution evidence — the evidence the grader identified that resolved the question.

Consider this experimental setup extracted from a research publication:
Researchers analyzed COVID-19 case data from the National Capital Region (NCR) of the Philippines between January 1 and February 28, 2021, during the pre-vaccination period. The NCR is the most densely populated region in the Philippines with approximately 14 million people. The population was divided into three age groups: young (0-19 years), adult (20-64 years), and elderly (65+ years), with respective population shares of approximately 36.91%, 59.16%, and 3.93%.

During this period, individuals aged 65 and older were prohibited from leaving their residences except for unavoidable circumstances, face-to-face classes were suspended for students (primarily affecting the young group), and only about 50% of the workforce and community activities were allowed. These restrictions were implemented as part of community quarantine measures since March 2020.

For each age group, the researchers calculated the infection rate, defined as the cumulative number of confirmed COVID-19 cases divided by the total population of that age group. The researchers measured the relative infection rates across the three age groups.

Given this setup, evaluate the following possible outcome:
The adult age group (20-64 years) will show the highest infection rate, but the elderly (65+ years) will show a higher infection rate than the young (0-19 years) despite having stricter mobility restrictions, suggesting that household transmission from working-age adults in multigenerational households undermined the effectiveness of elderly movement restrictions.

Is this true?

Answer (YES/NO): NO